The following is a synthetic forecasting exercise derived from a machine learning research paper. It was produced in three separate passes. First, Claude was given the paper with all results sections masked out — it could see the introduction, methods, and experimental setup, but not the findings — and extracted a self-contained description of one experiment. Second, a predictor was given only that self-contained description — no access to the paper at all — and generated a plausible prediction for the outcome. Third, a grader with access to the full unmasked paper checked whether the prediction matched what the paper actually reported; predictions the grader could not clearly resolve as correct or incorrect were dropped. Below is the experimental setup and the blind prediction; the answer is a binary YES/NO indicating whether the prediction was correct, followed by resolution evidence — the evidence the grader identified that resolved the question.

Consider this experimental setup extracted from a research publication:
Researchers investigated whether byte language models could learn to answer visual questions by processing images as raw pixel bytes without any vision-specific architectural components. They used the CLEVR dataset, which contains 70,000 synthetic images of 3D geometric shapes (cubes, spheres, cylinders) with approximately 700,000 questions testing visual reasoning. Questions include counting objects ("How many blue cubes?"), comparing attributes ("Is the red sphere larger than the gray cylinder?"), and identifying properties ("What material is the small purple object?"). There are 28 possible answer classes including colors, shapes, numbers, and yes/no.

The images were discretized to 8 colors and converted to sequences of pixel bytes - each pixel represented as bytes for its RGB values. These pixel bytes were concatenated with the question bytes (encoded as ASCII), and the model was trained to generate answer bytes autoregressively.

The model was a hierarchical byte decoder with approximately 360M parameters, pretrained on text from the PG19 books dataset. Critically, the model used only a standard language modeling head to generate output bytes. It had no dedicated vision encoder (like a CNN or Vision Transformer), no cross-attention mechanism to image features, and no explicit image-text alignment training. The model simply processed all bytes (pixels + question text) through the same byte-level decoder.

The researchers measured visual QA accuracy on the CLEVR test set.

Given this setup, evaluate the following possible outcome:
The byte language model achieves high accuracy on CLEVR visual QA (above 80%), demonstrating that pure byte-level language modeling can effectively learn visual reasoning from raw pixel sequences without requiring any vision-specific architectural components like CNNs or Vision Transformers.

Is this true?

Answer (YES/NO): NO